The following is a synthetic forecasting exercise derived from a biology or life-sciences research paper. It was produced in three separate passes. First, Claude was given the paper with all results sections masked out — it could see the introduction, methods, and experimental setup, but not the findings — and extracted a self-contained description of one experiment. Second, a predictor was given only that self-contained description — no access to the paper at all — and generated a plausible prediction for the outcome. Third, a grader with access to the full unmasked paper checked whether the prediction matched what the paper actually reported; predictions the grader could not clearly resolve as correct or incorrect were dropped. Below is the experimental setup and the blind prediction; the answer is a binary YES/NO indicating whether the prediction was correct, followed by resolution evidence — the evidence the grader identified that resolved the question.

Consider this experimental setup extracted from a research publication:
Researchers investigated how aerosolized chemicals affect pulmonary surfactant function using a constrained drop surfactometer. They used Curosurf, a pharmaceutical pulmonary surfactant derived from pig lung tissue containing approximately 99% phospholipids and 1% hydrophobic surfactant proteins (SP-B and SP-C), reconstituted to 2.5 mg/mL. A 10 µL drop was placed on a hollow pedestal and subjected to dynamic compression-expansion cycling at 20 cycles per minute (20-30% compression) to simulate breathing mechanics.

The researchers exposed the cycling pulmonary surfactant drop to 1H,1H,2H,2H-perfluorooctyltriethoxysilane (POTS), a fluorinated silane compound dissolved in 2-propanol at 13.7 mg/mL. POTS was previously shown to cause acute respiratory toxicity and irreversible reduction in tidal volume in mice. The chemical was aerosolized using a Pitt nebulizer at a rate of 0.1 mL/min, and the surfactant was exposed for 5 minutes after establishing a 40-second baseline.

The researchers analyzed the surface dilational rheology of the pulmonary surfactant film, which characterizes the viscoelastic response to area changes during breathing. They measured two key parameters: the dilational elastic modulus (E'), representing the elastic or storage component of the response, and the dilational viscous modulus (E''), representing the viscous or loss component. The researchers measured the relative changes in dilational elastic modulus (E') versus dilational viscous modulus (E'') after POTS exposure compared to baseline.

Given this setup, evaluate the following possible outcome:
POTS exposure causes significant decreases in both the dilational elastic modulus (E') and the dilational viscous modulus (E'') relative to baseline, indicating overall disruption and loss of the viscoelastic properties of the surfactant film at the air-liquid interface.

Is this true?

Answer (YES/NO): NO